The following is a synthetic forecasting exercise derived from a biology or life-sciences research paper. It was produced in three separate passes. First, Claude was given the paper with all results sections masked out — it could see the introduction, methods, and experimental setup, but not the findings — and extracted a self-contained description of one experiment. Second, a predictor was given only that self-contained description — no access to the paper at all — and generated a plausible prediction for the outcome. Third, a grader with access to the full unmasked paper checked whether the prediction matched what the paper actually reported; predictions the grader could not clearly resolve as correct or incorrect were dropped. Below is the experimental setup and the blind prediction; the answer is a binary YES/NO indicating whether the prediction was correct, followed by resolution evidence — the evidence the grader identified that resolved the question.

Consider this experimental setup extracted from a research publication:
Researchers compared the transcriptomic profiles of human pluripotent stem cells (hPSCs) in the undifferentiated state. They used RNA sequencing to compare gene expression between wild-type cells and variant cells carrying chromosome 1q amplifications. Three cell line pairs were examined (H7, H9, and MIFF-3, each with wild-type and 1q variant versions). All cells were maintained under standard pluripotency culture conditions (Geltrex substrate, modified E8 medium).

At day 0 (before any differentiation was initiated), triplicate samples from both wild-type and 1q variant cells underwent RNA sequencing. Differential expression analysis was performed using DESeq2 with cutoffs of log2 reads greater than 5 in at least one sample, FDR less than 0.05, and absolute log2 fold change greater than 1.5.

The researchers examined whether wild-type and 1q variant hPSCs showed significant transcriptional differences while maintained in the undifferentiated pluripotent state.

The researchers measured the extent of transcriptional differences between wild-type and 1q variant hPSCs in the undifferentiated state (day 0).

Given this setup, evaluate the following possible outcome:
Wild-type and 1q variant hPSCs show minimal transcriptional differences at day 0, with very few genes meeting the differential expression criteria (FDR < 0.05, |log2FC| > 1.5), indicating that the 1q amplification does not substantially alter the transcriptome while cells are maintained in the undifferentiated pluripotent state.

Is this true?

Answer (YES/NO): NO